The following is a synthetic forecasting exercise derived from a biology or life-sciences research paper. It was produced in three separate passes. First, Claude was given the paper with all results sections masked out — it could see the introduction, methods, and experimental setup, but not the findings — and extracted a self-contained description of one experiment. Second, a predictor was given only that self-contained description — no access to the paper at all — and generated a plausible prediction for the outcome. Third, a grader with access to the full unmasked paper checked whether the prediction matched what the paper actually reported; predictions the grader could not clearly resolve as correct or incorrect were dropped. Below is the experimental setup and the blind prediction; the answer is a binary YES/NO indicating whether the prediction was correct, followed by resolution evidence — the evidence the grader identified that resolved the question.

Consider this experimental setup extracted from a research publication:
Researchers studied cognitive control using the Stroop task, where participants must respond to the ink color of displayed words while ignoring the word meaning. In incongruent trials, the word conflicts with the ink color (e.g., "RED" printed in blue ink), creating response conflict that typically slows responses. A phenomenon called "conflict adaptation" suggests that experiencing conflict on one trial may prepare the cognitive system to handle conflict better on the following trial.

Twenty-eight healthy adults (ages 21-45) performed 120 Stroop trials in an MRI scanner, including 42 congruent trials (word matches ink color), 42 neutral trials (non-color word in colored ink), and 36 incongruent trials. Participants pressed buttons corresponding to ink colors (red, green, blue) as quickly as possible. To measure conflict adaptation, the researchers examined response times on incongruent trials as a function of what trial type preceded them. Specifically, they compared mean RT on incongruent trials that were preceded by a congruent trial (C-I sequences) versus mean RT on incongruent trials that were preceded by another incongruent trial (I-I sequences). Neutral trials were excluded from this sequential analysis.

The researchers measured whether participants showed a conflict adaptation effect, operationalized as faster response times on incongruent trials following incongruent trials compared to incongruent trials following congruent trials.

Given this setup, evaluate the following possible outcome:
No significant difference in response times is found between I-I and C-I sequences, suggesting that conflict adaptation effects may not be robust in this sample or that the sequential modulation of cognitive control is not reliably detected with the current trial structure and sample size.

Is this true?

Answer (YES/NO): NO